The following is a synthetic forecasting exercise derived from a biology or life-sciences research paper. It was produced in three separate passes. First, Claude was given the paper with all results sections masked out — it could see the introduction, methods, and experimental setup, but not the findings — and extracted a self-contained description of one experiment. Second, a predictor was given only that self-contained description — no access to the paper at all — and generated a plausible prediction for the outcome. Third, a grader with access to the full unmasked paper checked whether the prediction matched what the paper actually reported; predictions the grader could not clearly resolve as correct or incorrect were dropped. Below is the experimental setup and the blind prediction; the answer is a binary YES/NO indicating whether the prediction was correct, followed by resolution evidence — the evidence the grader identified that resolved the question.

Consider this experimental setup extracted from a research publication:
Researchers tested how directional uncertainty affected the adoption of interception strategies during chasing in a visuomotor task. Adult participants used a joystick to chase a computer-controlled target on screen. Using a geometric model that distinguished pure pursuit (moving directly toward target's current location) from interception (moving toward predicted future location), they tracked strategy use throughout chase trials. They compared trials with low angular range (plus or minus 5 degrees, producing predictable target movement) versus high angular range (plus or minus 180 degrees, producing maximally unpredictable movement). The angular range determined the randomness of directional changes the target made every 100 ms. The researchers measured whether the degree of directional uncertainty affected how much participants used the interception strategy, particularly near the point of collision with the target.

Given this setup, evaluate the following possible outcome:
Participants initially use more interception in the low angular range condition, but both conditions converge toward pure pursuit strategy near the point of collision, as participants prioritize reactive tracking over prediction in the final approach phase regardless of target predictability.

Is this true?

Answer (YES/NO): NO